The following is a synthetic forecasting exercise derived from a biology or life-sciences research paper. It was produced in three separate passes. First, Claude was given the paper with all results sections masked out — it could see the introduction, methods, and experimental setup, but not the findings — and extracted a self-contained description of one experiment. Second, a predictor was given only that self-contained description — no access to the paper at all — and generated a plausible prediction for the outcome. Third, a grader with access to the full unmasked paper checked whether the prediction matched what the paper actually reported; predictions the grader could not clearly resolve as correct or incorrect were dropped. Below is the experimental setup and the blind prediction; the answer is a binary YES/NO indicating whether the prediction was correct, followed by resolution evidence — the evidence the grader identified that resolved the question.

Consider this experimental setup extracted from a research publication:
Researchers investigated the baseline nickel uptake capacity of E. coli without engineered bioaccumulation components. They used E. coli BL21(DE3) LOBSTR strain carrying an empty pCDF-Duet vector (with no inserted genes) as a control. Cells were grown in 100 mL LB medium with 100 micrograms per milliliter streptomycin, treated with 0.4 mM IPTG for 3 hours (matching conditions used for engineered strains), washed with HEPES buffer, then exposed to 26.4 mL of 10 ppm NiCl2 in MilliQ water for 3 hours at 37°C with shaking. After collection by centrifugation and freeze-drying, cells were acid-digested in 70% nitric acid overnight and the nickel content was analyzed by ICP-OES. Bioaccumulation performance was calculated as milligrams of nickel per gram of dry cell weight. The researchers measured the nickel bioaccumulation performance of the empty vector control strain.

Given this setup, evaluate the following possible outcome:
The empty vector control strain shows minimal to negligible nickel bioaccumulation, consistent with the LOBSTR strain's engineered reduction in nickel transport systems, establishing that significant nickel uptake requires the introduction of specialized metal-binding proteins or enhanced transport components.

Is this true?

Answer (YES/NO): NO